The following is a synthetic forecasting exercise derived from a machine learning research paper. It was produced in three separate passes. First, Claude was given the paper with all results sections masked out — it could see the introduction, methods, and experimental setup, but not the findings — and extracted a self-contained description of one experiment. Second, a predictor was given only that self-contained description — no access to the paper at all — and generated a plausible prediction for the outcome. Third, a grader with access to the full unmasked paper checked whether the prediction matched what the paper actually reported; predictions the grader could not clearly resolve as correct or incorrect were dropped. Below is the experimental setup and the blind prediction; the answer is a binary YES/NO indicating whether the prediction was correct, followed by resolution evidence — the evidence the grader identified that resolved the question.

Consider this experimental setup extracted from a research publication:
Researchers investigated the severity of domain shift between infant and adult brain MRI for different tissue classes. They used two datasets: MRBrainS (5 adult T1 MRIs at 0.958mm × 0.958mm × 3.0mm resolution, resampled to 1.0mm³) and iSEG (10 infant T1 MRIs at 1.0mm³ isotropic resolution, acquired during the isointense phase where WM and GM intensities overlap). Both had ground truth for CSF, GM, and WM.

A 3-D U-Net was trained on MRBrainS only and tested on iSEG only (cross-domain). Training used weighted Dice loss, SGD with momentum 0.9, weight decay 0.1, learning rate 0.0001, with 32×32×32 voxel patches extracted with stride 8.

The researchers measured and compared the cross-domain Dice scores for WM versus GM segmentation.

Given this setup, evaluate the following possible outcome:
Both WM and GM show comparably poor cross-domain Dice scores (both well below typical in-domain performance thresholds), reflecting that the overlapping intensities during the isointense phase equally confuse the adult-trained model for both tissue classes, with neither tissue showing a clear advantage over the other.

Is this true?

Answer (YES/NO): NO